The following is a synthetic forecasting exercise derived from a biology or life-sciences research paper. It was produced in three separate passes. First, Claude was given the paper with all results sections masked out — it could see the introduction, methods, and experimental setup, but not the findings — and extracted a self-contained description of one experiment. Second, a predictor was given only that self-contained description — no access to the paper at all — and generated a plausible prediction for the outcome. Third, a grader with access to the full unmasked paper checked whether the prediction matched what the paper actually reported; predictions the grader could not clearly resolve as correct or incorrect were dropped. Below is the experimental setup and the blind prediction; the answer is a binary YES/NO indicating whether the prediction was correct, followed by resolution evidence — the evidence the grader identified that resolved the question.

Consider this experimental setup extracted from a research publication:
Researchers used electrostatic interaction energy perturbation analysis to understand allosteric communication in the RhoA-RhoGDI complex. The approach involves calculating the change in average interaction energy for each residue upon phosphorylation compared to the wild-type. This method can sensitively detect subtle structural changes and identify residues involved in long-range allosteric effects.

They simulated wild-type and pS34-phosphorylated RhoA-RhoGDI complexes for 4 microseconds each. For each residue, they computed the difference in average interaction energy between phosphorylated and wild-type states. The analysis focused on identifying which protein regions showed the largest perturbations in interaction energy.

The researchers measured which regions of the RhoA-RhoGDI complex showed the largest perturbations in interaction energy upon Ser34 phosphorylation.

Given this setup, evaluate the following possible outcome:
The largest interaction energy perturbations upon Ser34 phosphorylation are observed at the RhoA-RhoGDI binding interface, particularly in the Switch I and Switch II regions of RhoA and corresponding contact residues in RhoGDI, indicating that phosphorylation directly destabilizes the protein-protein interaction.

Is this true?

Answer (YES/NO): NO